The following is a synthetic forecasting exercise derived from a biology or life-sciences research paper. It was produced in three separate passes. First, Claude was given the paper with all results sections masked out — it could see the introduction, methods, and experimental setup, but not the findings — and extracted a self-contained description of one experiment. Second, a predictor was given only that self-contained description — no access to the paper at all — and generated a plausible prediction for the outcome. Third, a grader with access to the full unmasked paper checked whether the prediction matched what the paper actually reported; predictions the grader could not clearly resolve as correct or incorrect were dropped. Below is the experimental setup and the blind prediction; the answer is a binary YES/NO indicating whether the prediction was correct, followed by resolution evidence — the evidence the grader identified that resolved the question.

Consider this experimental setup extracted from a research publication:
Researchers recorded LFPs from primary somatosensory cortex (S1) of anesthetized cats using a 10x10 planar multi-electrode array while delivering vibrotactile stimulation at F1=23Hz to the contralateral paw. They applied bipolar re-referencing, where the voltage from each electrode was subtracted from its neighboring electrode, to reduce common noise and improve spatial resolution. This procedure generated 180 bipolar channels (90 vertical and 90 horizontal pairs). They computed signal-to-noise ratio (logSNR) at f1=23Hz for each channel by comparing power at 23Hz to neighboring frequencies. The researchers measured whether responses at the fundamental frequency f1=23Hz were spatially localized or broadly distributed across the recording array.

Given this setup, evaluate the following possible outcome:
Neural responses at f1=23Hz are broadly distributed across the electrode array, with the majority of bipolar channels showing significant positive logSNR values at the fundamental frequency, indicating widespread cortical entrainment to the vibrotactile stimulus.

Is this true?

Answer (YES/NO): NO